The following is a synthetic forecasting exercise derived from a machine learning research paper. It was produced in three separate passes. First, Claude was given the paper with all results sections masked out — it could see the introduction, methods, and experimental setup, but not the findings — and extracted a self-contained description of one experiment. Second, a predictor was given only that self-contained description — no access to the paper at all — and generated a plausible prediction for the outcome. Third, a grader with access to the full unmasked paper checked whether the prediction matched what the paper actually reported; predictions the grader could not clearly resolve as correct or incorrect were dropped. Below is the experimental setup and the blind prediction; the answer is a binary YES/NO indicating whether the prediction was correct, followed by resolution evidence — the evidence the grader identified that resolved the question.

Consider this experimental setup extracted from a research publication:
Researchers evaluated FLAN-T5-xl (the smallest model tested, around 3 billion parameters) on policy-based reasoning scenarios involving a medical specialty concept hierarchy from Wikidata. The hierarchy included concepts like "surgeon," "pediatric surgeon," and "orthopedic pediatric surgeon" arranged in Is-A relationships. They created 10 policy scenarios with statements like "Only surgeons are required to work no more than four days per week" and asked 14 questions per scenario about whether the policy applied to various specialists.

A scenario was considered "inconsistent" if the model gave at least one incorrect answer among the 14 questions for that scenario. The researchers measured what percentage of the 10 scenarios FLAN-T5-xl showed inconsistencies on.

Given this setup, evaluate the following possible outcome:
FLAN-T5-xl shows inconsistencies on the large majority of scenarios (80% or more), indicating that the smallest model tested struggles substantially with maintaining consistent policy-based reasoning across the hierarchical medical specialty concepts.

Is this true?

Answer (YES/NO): YES